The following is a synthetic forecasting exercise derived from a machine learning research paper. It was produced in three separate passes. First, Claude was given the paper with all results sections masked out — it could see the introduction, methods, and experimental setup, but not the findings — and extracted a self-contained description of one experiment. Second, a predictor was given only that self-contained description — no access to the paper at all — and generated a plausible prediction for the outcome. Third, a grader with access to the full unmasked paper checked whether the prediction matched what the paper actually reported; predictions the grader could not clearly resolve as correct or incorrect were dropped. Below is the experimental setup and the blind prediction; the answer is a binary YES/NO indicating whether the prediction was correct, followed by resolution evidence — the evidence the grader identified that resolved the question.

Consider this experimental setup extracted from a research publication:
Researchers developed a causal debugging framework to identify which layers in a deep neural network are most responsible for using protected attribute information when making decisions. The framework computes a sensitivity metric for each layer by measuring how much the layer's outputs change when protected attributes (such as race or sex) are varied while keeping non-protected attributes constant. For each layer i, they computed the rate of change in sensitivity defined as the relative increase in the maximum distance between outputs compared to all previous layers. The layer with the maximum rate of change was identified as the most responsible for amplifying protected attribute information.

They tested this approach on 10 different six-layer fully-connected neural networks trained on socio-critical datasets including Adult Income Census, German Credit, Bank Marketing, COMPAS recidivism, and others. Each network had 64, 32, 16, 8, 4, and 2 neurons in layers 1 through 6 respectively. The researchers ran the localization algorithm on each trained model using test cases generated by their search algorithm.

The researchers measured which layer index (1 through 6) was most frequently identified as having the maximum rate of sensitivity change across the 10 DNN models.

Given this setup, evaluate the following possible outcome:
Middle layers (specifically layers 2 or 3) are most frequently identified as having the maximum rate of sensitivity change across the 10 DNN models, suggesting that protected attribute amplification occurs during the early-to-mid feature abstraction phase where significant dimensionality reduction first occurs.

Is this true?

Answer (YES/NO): YES